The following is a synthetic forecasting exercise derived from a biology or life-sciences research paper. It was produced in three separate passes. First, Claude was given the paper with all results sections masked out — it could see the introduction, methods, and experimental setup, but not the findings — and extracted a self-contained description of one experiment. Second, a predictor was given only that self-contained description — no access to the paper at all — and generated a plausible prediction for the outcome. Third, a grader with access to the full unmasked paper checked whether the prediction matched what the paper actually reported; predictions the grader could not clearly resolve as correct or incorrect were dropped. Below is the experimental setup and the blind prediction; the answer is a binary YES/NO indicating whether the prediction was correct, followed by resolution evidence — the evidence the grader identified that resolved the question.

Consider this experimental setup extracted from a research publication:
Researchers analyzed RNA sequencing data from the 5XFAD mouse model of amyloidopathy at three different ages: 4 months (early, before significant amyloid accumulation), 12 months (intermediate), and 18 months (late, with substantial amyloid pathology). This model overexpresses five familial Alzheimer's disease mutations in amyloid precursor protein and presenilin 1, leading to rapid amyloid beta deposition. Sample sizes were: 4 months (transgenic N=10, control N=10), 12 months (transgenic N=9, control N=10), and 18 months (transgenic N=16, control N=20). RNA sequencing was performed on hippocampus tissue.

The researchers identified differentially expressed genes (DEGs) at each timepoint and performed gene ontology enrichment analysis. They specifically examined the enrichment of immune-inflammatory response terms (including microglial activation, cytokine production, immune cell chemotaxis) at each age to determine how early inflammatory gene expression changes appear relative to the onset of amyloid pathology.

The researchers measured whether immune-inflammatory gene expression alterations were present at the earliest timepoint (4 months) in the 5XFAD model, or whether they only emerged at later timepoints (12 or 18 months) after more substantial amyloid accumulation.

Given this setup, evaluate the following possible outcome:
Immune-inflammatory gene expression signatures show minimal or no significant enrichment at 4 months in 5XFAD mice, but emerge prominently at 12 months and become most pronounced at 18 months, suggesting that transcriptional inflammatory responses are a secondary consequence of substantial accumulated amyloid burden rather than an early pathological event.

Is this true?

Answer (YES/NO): NO